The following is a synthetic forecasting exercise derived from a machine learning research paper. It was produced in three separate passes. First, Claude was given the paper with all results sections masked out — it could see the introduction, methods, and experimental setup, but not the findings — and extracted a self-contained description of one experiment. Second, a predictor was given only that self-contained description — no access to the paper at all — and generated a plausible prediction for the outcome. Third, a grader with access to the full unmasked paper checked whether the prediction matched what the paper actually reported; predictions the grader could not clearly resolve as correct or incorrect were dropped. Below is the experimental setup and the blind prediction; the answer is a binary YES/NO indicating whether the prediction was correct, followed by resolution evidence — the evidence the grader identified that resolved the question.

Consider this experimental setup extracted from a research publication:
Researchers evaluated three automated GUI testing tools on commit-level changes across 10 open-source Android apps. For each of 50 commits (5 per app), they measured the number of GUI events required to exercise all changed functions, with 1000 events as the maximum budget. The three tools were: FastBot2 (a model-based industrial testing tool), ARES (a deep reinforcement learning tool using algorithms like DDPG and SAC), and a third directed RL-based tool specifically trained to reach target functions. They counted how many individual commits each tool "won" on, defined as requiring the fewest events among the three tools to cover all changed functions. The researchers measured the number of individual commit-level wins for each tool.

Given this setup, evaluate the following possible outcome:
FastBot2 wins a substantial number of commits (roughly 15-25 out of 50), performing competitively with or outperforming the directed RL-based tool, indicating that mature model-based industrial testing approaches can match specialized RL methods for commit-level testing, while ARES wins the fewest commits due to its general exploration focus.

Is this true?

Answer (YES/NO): NO